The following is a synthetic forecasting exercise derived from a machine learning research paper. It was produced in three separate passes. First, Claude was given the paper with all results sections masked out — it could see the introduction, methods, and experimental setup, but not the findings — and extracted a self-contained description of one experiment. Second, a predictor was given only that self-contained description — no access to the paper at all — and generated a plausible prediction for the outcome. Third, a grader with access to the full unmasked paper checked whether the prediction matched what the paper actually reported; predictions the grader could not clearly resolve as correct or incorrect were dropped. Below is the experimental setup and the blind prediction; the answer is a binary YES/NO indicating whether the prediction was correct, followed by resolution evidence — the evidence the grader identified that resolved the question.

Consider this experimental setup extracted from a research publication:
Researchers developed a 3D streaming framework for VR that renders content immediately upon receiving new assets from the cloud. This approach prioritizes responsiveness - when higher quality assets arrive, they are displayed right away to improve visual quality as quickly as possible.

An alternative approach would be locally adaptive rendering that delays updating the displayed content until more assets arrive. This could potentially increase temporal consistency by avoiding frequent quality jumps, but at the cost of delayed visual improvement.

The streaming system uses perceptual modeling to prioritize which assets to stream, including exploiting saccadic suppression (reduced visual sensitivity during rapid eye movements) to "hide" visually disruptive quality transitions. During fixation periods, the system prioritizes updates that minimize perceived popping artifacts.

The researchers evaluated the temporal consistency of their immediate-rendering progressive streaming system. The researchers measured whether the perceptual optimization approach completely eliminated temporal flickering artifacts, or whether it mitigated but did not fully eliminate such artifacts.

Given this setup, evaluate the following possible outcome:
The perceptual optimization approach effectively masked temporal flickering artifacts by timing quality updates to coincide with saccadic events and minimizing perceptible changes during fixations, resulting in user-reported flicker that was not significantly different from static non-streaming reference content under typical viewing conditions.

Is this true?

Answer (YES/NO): NO